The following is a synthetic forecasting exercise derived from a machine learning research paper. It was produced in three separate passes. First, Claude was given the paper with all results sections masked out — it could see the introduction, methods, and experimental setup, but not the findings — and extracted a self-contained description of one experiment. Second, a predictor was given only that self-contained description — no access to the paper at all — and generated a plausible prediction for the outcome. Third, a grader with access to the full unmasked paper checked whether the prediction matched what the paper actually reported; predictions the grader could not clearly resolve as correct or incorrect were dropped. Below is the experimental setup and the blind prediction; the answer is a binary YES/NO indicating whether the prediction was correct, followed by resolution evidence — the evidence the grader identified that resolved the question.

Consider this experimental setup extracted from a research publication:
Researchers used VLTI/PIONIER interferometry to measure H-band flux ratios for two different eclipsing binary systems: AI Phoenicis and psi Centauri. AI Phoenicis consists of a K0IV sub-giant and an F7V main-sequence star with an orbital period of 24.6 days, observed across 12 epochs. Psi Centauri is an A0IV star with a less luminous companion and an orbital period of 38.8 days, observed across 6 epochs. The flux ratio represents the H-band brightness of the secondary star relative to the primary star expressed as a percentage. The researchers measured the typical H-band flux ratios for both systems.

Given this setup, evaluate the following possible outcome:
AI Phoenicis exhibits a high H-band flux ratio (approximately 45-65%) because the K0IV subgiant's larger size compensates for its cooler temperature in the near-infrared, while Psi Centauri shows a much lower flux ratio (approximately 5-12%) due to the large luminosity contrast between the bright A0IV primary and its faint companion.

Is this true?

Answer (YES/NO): NO